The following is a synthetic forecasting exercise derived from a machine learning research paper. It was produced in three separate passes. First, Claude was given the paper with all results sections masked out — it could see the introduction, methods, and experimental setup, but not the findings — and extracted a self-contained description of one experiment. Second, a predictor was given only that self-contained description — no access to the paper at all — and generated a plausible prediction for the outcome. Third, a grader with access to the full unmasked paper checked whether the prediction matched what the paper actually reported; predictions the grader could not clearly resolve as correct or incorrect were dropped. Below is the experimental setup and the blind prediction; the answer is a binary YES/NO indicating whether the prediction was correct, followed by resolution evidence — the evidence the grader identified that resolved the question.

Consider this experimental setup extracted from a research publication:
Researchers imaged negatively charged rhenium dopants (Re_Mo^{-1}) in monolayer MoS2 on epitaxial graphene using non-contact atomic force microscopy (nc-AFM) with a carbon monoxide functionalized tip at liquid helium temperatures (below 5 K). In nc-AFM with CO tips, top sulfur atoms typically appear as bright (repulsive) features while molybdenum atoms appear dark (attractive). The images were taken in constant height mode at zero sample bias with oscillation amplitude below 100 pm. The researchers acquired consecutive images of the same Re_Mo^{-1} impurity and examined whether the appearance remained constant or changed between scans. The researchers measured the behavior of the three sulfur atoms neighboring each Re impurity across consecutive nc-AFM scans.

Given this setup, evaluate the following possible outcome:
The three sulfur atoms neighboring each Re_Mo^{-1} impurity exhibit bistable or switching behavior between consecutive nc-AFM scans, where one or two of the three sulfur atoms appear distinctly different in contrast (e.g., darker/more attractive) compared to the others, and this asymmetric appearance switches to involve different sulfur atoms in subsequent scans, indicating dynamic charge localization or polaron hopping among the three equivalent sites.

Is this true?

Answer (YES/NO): NO